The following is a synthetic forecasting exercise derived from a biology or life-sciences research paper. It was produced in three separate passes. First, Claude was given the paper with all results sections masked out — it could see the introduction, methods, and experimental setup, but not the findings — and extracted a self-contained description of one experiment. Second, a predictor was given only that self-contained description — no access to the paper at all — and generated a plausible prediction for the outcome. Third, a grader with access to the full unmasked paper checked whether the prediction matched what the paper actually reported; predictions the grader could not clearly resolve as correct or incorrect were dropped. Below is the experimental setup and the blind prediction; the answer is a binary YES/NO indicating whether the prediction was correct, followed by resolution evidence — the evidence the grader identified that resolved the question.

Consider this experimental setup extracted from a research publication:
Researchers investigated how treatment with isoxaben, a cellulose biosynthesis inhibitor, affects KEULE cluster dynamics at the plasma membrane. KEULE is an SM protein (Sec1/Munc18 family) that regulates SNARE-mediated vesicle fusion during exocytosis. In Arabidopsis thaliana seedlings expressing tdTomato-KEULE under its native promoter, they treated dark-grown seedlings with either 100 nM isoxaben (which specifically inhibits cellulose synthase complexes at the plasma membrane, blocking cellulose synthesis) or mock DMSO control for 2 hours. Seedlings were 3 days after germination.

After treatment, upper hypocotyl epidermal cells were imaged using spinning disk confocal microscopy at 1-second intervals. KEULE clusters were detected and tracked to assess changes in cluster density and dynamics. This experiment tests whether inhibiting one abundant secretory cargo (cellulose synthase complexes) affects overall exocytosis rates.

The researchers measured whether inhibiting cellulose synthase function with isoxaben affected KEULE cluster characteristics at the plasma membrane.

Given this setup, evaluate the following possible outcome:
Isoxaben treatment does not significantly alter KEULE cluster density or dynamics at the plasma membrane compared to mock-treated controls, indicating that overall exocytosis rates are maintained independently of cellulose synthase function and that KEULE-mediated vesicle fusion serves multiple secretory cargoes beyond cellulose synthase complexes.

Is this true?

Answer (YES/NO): NO